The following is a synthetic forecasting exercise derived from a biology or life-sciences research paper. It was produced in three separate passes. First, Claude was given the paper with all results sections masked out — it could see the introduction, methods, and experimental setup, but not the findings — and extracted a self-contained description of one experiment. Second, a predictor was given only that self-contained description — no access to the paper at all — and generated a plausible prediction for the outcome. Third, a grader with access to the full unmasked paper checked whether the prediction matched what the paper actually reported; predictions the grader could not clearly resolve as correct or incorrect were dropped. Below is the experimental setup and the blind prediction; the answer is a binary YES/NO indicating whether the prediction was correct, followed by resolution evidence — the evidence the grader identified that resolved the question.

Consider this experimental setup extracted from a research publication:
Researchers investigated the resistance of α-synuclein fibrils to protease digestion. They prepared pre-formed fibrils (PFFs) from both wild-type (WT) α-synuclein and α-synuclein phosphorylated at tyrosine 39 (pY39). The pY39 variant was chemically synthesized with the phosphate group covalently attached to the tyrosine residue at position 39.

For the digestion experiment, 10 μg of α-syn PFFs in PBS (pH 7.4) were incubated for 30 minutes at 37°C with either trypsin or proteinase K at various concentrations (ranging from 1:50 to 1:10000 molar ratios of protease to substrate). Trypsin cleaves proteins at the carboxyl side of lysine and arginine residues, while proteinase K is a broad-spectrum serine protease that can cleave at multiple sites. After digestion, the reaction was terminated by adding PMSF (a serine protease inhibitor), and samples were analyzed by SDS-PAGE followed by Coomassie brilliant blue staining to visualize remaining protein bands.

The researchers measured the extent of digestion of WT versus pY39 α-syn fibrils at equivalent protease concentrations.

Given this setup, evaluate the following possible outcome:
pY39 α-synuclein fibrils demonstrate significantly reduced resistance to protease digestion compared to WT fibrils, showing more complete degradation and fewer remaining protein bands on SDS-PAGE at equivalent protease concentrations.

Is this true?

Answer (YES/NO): NO